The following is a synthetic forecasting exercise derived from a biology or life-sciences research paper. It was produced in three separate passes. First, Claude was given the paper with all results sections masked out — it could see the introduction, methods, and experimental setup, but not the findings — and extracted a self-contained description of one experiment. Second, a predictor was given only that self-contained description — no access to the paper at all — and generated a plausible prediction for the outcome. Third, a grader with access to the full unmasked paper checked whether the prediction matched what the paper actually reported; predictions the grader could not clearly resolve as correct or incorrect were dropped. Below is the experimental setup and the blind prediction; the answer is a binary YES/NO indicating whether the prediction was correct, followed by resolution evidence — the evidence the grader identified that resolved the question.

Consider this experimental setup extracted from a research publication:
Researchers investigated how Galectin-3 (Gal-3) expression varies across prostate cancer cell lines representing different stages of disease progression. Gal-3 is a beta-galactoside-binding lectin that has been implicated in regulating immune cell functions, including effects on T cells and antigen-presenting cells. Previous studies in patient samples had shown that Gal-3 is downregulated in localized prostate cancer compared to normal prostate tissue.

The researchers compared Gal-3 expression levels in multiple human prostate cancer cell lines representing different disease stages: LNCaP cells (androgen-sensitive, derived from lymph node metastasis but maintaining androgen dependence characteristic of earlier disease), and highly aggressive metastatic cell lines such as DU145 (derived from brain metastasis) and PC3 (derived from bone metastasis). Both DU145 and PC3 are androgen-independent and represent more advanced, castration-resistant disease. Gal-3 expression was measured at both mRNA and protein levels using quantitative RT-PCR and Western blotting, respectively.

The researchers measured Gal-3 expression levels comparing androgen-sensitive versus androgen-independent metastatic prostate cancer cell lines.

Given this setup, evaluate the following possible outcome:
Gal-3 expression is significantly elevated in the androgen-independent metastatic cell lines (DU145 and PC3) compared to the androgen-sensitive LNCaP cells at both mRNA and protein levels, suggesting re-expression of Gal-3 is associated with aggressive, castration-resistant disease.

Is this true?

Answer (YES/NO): YES